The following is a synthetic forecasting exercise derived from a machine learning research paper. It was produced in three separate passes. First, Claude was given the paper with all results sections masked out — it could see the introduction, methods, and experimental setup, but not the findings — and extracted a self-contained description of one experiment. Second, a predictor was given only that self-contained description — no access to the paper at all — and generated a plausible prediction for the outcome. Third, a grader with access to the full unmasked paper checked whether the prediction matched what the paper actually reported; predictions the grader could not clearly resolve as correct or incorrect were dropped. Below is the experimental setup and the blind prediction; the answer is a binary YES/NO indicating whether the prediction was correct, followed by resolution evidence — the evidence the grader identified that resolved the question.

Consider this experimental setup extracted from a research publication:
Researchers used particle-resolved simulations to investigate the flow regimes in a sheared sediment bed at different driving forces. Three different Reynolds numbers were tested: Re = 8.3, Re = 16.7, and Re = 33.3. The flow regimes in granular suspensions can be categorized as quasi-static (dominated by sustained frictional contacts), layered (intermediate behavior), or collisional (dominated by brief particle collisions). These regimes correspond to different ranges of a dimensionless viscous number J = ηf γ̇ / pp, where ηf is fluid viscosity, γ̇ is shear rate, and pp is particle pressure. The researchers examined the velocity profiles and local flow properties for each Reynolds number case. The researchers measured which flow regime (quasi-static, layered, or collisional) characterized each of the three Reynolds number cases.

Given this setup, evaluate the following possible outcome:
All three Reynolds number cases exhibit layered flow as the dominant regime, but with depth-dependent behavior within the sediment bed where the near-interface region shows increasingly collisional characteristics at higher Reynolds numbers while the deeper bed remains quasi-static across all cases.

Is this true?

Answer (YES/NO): NO